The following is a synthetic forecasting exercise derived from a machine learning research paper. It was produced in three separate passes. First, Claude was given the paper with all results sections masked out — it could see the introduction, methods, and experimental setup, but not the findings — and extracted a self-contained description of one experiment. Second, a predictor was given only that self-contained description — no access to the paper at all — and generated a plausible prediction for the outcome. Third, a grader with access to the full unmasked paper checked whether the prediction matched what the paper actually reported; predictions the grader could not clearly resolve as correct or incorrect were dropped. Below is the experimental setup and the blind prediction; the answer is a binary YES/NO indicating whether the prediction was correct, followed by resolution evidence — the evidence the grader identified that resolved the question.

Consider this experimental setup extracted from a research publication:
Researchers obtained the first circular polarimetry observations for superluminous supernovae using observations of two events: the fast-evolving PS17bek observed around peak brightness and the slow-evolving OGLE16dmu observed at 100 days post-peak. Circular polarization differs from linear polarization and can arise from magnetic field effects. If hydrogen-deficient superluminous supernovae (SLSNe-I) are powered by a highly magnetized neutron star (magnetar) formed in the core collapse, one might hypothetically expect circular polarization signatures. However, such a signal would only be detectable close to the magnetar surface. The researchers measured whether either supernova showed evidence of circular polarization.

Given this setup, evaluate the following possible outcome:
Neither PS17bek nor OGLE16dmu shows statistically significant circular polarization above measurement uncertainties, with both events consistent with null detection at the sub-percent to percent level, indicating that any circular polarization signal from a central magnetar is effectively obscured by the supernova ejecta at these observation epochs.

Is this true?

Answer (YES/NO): YES